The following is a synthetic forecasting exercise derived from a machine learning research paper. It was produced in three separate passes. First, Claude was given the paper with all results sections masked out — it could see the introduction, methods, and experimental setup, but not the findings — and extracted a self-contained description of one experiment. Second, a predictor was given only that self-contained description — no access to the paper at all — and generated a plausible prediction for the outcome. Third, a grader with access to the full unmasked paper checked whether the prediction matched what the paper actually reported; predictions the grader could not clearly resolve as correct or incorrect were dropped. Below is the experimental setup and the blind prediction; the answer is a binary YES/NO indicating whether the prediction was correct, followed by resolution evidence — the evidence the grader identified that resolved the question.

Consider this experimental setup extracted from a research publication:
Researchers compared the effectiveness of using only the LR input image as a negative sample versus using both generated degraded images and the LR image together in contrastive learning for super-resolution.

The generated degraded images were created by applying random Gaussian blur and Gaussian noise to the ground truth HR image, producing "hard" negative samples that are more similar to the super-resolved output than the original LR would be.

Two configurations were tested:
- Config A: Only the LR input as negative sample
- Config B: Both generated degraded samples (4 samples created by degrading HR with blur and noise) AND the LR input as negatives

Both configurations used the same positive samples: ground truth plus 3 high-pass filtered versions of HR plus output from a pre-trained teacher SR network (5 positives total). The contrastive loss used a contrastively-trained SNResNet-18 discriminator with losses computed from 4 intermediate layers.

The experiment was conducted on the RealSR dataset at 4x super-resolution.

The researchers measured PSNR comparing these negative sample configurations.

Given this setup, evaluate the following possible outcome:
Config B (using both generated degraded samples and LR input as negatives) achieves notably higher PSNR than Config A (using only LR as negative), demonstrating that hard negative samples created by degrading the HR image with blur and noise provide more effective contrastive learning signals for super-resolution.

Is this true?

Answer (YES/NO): NO